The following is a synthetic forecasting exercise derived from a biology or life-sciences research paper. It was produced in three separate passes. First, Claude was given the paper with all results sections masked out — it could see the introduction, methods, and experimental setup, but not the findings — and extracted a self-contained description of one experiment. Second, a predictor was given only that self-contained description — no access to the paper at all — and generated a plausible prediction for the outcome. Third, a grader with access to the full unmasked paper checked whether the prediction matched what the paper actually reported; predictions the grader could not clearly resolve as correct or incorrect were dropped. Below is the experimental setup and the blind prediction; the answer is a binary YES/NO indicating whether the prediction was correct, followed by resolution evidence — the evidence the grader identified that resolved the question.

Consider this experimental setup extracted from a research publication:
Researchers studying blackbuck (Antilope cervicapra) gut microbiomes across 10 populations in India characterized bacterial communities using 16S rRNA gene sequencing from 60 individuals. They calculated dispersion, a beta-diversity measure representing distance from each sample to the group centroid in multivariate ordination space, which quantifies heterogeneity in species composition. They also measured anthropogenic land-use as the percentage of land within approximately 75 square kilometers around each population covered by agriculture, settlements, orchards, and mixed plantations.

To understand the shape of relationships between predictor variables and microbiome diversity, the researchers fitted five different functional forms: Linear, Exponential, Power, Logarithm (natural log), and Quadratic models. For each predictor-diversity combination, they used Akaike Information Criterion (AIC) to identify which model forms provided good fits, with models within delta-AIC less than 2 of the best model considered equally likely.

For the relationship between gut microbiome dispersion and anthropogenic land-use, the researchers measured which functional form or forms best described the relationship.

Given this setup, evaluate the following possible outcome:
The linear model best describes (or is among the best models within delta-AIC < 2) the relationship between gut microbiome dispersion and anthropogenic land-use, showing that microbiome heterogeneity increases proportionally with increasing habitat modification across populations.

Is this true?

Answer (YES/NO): NO